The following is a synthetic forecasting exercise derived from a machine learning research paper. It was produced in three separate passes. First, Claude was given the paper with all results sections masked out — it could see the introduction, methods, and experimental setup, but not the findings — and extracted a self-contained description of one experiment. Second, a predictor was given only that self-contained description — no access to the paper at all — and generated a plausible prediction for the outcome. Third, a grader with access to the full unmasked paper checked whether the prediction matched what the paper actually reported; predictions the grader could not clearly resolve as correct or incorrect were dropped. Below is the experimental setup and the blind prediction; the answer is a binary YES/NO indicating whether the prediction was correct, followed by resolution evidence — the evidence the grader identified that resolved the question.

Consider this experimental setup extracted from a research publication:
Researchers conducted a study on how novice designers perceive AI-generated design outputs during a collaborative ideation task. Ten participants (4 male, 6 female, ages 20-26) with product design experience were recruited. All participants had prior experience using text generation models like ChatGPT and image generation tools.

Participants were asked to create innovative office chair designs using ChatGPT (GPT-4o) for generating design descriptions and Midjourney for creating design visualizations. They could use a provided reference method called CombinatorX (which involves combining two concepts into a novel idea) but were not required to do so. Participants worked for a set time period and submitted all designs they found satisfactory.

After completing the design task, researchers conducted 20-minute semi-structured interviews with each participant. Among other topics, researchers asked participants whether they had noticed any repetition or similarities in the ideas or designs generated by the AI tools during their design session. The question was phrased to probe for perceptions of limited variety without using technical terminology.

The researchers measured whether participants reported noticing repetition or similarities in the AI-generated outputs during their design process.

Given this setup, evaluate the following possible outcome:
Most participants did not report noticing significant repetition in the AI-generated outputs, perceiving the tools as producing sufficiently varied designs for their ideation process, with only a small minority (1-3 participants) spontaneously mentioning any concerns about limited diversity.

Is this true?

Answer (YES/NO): NO